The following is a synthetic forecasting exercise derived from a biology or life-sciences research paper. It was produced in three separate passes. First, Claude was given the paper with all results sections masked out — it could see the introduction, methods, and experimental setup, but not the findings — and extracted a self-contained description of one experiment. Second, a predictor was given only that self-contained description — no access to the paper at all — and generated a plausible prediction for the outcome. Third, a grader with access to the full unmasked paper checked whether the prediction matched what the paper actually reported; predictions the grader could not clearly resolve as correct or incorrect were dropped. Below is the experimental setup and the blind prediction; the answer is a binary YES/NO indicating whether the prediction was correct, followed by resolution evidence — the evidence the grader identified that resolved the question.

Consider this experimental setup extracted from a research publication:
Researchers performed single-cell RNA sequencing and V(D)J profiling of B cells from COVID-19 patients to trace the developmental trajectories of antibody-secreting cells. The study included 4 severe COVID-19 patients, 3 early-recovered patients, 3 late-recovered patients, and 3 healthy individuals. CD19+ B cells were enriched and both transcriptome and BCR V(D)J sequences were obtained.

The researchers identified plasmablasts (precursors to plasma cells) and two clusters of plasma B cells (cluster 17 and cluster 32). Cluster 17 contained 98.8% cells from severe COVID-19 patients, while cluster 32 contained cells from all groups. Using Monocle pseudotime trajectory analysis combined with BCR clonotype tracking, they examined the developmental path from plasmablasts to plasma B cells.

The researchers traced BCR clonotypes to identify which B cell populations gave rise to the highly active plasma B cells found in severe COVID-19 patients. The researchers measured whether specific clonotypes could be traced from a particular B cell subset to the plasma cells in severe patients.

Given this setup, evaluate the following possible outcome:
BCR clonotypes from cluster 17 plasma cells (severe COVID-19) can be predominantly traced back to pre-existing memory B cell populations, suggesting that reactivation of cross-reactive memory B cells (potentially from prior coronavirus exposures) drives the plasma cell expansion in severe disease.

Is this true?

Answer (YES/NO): NO